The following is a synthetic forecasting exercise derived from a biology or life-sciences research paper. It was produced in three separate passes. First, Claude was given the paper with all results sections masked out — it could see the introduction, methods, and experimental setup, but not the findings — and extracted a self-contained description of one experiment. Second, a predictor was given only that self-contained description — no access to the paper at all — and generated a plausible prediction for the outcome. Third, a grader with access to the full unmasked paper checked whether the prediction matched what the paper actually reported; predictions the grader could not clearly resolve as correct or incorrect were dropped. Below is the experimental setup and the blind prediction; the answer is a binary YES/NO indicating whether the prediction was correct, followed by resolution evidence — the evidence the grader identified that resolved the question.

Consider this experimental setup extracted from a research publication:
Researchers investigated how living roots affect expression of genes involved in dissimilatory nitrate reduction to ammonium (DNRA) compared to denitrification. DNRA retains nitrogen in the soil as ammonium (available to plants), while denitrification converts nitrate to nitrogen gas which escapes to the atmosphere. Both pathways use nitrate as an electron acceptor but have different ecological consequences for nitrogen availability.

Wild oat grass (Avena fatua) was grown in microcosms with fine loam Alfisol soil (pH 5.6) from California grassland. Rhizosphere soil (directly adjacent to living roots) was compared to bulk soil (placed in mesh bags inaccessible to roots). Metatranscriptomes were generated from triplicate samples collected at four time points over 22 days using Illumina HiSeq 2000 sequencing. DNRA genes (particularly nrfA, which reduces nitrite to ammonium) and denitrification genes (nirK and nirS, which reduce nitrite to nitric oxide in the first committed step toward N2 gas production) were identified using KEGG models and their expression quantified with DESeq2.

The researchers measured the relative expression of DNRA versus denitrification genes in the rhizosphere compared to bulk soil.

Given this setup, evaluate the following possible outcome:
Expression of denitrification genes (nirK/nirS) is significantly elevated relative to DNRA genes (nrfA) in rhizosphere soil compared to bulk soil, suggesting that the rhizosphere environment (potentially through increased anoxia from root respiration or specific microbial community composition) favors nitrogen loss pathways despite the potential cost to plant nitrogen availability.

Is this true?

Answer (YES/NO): NO